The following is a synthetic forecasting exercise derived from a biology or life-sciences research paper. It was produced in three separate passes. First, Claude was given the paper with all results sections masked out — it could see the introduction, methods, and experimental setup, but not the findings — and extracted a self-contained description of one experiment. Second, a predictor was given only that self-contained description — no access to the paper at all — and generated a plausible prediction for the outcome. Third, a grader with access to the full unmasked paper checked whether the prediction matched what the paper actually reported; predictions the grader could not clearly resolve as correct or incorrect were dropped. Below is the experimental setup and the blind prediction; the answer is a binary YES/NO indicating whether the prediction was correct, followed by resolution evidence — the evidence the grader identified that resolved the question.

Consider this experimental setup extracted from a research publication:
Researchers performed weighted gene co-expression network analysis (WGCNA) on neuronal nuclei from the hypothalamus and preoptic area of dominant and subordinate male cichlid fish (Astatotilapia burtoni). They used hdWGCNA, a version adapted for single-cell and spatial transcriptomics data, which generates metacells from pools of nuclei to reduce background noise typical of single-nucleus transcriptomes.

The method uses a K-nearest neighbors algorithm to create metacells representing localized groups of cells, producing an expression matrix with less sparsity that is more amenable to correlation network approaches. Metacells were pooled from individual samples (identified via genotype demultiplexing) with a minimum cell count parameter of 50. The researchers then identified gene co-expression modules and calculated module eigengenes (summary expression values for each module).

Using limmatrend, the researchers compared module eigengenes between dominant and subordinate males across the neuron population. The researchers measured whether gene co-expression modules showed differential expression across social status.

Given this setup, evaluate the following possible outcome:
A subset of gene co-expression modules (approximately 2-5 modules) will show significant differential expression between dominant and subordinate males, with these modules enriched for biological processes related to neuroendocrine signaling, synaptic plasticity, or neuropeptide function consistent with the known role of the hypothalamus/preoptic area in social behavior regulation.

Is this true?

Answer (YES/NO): NO